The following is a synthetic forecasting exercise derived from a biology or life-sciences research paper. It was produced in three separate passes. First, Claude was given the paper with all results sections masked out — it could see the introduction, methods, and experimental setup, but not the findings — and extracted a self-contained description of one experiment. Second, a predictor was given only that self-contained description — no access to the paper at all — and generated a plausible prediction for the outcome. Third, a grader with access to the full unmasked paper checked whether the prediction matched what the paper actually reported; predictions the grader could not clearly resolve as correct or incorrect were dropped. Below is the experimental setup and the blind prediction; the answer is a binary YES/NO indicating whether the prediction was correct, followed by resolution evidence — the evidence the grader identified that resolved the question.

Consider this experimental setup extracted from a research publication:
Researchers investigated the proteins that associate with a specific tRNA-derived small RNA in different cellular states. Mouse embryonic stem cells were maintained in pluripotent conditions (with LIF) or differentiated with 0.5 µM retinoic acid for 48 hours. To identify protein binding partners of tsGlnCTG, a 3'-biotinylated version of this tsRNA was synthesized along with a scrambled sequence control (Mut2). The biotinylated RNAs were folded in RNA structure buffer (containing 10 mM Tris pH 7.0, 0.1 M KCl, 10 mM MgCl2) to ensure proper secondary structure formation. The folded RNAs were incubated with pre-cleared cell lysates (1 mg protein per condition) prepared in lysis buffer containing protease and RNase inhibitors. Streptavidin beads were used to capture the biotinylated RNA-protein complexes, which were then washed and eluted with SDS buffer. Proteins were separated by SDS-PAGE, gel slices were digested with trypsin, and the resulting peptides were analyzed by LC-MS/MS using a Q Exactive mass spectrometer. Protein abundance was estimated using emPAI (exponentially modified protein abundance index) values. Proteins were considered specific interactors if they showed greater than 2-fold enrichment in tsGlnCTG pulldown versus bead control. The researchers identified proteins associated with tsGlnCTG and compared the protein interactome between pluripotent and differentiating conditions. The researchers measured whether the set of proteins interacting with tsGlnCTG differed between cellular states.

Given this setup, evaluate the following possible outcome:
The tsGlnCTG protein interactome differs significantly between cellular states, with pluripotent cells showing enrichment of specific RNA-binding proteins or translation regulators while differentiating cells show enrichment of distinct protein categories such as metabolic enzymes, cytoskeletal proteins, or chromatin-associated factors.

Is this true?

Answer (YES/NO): NO